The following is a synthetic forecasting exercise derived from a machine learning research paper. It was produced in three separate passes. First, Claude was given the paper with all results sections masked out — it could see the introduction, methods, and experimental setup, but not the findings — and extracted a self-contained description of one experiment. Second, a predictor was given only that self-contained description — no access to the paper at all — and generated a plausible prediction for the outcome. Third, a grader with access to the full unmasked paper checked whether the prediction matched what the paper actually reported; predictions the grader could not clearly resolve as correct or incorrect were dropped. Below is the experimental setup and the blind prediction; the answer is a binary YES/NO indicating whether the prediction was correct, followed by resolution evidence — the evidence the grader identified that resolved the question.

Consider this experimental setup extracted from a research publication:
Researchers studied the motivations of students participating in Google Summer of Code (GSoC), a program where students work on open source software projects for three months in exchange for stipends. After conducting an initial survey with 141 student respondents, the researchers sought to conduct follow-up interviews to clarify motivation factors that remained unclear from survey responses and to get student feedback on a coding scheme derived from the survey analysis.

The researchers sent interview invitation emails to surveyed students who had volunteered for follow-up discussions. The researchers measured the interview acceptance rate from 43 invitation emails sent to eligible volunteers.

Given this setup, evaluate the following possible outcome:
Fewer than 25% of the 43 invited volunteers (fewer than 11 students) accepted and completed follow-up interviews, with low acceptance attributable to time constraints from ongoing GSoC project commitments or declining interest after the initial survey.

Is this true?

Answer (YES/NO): YES